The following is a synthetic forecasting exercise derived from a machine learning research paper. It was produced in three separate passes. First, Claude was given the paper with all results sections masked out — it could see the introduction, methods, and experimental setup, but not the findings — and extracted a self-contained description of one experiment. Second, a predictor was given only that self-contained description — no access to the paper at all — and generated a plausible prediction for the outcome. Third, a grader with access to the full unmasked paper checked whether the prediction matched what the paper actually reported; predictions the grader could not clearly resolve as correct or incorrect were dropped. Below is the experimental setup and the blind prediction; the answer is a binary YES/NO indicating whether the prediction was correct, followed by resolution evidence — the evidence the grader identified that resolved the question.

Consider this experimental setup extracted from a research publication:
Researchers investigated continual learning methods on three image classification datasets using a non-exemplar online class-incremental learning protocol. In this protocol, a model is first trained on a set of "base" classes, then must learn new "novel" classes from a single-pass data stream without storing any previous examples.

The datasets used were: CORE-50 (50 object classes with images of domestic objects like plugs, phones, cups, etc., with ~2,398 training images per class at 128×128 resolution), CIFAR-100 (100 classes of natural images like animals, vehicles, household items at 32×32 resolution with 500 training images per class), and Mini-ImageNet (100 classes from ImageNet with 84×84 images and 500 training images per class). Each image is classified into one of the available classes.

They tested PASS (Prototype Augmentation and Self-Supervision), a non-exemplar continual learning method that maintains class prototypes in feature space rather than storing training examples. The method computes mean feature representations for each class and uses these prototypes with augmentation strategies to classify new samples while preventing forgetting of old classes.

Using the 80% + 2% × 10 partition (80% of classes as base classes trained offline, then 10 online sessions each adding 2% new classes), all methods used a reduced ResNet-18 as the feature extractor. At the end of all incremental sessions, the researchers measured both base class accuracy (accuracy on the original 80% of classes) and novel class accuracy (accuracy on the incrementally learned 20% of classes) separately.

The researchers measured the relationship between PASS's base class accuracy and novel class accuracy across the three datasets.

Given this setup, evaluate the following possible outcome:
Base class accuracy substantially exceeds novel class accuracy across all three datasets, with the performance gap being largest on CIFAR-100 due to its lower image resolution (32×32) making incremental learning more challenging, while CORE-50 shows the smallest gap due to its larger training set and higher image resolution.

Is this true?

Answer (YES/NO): YES